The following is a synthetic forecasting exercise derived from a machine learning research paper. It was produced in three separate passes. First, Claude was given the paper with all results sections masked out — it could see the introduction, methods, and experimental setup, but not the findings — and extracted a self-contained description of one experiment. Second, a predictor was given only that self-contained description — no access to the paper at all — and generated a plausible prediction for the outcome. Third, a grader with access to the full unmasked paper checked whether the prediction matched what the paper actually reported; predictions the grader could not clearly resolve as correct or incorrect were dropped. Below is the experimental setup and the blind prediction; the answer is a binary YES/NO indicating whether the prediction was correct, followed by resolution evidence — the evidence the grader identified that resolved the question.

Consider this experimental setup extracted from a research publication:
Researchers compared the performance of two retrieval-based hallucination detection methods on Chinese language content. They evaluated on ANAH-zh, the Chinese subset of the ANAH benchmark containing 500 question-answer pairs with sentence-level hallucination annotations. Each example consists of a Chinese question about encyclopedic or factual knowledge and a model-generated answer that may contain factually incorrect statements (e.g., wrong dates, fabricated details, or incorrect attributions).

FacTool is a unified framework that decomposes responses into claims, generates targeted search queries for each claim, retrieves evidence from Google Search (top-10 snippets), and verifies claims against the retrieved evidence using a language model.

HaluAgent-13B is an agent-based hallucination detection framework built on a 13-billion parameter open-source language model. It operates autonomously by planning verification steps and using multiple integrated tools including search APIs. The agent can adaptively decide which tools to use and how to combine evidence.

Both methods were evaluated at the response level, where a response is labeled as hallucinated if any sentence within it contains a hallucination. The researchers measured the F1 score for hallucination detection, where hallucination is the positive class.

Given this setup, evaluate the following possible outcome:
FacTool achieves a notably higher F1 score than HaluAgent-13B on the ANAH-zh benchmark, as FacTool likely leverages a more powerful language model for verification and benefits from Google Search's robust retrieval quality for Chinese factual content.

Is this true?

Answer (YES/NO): YES